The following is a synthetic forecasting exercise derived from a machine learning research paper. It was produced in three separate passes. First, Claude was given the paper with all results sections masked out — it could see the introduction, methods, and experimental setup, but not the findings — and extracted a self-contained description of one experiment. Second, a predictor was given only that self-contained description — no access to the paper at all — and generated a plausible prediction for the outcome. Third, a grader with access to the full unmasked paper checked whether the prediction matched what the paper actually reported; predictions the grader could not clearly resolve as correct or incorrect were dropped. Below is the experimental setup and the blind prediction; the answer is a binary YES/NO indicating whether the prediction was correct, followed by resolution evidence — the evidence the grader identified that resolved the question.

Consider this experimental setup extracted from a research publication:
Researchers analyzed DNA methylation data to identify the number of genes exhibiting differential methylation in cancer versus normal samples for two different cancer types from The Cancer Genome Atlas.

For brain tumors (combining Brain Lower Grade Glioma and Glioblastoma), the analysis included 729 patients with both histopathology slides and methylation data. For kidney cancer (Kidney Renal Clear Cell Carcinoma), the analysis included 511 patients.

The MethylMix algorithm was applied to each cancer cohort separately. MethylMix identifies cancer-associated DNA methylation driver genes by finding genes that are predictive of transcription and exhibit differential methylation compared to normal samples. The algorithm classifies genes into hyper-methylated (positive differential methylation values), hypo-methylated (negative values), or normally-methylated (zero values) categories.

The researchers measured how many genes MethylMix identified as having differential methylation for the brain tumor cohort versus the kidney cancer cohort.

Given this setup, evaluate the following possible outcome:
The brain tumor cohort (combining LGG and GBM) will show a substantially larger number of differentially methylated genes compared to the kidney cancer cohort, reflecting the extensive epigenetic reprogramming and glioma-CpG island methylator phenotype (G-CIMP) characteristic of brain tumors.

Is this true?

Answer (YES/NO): YES